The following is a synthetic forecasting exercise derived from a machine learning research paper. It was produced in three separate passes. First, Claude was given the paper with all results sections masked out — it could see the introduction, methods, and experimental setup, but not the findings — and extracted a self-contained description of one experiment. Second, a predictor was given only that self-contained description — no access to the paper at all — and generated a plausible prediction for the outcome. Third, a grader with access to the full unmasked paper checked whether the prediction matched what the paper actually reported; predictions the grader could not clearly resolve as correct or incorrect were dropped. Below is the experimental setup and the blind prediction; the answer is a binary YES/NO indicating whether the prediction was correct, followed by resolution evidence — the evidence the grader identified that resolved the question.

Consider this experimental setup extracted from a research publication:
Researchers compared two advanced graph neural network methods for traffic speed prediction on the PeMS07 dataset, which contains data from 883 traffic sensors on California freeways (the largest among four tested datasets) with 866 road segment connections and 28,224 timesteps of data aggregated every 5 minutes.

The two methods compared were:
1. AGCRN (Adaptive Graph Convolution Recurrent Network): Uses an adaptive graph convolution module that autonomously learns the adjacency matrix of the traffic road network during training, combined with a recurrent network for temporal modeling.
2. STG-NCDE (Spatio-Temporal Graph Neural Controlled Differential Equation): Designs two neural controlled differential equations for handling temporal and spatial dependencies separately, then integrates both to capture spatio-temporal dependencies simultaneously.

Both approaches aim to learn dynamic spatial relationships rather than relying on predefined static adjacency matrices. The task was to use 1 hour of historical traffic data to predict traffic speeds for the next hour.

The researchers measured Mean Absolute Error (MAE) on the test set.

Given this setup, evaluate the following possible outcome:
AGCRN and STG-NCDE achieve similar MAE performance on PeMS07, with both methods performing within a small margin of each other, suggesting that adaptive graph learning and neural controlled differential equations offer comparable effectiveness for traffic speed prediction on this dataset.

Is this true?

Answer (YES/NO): NO